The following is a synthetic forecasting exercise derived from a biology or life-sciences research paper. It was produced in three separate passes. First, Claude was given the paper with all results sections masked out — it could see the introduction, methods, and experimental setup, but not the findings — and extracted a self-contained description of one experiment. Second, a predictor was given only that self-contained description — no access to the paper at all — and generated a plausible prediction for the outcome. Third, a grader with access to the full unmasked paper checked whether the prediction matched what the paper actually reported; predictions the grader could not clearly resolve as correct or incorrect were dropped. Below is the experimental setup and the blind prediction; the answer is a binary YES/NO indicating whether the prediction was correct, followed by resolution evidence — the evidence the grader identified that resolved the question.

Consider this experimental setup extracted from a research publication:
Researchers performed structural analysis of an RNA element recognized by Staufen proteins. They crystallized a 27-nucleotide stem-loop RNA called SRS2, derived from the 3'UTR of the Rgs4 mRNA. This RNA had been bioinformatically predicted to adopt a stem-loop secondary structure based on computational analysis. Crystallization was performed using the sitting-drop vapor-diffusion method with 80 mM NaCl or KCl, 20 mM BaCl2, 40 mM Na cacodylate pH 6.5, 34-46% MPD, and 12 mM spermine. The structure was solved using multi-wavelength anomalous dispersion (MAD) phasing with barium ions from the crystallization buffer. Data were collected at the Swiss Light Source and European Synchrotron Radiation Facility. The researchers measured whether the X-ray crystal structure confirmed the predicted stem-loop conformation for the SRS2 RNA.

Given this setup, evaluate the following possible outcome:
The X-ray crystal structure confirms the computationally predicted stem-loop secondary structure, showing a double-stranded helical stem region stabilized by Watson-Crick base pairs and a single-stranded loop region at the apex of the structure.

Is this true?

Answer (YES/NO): YES